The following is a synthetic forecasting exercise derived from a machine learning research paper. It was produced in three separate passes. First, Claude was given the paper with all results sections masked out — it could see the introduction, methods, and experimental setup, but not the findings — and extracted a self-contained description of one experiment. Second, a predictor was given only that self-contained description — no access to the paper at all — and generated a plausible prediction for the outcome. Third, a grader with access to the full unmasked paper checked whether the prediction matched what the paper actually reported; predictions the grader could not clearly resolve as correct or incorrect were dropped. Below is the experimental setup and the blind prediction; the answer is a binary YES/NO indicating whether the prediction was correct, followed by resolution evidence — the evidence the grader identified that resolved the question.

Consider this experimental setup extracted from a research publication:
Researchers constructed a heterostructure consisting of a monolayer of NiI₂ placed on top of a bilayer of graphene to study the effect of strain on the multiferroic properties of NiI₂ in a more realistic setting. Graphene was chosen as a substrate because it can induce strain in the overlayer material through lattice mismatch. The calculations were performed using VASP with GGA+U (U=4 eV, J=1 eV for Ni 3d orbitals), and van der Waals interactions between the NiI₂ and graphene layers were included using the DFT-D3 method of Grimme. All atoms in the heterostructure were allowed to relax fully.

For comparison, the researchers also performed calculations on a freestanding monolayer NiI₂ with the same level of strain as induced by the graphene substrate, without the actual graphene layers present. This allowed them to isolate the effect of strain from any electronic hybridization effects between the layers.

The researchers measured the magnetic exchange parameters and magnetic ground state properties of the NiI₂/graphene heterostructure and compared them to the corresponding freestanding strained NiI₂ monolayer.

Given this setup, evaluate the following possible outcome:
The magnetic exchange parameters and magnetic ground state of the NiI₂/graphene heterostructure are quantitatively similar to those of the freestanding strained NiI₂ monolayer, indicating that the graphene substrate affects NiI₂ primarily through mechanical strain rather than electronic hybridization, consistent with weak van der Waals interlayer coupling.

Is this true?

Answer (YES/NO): YES